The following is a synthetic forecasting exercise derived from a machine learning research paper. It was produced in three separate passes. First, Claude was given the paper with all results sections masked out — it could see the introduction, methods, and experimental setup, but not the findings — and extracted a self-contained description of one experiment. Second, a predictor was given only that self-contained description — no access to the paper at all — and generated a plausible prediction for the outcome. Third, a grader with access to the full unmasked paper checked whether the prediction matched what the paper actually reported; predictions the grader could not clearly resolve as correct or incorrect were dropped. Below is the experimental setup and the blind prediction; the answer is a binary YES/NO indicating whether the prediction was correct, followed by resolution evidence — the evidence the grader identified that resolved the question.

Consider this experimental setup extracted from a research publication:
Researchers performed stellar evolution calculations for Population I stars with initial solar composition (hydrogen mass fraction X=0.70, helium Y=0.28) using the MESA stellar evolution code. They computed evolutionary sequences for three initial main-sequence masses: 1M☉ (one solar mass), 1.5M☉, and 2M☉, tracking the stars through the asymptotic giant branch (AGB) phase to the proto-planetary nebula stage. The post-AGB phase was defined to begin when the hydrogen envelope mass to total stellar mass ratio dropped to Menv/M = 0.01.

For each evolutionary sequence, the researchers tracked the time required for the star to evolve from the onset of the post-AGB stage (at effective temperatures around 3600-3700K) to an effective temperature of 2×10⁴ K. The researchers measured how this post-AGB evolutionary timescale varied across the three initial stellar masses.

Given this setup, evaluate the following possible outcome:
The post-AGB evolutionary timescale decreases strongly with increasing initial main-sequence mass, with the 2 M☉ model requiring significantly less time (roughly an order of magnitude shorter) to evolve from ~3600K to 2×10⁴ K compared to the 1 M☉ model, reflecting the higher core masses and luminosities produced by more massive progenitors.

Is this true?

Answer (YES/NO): NO